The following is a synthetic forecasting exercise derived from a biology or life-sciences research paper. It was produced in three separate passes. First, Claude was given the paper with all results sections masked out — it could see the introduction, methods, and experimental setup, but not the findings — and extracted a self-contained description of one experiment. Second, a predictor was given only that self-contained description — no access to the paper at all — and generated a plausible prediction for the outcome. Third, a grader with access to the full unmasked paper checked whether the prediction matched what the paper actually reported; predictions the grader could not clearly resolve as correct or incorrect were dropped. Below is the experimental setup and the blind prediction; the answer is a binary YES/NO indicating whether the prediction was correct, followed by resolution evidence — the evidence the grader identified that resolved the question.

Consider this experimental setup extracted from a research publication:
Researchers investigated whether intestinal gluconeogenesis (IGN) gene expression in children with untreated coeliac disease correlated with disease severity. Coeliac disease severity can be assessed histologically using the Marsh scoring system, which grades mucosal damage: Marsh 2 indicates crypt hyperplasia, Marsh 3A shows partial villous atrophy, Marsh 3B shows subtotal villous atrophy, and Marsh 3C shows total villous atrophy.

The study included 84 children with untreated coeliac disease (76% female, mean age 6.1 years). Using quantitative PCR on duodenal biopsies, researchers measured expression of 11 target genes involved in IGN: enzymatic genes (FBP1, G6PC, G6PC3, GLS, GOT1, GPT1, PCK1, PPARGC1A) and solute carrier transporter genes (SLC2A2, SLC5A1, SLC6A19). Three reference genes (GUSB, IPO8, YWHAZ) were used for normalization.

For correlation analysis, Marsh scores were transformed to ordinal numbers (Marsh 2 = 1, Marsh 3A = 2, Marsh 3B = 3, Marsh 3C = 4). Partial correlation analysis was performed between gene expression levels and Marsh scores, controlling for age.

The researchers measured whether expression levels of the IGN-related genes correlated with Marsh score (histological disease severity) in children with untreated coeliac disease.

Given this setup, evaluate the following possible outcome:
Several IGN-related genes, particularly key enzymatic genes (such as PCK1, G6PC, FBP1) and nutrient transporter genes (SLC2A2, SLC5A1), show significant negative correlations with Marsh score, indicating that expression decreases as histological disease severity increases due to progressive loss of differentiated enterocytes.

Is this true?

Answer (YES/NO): YES